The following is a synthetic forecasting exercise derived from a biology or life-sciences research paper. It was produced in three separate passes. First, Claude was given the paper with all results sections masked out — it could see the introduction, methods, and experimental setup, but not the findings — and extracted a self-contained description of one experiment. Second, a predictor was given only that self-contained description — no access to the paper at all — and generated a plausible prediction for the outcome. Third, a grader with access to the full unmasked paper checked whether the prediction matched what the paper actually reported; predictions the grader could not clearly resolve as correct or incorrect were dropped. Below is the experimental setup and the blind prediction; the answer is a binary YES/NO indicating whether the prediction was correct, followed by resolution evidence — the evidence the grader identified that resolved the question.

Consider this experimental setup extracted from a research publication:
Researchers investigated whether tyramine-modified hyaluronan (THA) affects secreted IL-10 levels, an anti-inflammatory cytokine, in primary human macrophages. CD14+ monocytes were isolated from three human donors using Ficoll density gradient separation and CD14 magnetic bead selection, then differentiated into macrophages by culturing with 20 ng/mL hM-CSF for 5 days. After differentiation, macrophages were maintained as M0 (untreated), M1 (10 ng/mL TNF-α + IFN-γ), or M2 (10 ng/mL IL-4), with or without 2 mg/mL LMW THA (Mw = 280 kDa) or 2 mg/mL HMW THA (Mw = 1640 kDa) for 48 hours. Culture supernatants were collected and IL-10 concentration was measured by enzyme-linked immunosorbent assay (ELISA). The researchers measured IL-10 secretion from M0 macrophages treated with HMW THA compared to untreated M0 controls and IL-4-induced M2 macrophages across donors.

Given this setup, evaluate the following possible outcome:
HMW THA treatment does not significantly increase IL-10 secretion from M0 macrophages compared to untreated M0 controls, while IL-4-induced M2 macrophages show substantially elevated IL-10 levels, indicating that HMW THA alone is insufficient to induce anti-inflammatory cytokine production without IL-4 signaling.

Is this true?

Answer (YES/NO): NO